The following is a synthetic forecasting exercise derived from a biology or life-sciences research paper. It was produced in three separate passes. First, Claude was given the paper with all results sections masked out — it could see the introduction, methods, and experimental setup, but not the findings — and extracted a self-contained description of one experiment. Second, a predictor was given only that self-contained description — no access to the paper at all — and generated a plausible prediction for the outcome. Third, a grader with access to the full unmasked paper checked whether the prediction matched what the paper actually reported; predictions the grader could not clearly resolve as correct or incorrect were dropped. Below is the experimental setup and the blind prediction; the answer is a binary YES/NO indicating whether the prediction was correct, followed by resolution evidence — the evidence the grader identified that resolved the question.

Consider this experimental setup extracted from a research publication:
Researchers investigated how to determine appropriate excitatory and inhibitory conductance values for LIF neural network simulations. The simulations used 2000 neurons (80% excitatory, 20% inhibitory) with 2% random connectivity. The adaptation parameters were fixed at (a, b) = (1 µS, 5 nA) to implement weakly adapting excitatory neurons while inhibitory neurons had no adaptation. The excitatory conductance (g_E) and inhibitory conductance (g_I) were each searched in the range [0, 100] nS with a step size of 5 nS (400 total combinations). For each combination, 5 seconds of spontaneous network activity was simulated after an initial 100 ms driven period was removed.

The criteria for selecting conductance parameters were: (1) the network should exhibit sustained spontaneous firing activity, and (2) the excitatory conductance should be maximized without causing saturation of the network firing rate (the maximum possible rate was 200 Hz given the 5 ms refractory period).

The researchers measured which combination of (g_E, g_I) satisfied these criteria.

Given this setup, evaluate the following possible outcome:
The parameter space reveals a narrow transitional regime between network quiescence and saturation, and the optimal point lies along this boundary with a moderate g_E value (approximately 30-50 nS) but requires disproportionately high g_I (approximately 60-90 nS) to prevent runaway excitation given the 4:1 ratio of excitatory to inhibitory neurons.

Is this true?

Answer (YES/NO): NO